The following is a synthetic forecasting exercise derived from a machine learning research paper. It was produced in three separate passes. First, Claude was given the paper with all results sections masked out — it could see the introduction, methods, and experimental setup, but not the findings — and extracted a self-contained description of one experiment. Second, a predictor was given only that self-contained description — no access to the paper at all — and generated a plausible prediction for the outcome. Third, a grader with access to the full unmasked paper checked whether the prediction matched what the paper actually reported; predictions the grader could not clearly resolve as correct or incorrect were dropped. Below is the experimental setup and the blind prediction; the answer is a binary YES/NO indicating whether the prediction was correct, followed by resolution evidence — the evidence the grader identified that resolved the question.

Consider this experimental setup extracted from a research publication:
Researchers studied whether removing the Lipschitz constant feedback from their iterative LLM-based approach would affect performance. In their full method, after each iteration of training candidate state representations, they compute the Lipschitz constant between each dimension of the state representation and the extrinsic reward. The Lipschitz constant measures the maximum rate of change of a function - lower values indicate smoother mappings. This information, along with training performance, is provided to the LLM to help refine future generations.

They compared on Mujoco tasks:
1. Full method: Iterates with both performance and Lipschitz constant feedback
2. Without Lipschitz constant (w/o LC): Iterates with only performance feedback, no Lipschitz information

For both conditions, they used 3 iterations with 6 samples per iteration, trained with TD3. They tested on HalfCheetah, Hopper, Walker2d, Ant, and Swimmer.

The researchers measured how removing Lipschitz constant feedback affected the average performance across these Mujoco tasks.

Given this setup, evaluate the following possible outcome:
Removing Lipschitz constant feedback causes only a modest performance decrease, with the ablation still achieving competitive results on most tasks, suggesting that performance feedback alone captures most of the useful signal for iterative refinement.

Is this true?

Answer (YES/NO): NO